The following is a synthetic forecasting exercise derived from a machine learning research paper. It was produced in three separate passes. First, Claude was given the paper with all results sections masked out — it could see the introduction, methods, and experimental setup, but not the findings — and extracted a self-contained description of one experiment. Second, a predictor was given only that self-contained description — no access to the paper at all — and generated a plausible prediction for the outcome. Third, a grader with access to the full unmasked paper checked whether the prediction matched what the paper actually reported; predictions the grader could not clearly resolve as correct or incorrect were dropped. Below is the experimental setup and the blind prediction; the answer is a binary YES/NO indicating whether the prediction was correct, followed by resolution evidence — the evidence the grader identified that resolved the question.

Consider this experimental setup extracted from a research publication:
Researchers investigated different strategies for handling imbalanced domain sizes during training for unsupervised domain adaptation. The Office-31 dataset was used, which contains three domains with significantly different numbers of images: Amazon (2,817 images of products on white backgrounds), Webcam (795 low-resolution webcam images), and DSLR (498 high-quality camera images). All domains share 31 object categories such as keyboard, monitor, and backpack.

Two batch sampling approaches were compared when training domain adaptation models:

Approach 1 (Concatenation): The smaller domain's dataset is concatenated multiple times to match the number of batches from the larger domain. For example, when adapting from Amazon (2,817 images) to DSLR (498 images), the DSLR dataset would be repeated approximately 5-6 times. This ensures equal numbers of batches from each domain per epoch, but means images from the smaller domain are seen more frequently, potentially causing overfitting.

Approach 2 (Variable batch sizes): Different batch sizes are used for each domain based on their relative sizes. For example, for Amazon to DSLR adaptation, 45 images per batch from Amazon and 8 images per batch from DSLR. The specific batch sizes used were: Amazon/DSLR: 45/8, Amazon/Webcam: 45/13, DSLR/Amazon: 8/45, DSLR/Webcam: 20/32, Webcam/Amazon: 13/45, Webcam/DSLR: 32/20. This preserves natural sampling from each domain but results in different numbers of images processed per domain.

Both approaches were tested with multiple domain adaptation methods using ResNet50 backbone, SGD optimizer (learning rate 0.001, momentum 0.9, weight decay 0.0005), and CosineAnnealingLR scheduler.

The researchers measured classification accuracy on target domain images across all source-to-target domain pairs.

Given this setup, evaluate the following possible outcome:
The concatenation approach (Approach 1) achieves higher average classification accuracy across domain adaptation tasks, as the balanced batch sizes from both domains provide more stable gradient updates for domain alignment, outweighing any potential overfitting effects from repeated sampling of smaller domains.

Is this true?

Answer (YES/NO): NO